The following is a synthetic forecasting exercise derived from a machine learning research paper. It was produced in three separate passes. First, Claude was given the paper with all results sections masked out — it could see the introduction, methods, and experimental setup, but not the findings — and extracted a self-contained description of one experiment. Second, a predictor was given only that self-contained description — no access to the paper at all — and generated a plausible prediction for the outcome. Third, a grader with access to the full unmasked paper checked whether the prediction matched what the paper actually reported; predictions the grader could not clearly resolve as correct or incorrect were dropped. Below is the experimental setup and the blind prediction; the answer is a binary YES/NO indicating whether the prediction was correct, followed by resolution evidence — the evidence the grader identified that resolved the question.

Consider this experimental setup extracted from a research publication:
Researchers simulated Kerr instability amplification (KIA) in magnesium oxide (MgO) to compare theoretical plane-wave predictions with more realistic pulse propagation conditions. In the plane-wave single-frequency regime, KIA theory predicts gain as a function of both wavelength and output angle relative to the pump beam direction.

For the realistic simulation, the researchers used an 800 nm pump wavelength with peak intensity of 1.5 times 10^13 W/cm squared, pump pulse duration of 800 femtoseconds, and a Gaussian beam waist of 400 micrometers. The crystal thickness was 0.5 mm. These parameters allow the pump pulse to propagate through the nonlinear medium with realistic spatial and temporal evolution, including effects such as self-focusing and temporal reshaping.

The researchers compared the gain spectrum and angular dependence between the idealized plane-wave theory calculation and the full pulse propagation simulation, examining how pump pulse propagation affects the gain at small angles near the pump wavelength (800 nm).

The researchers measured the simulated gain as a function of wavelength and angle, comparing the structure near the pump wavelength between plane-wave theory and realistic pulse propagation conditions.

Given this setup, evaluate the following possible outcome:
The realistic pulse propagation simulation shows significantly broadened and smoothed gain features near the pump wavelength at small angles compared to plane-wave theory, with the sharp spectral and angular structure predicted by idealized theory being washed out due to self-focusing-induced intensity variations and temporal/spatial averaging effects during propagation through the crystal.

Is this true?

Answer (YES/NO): NO